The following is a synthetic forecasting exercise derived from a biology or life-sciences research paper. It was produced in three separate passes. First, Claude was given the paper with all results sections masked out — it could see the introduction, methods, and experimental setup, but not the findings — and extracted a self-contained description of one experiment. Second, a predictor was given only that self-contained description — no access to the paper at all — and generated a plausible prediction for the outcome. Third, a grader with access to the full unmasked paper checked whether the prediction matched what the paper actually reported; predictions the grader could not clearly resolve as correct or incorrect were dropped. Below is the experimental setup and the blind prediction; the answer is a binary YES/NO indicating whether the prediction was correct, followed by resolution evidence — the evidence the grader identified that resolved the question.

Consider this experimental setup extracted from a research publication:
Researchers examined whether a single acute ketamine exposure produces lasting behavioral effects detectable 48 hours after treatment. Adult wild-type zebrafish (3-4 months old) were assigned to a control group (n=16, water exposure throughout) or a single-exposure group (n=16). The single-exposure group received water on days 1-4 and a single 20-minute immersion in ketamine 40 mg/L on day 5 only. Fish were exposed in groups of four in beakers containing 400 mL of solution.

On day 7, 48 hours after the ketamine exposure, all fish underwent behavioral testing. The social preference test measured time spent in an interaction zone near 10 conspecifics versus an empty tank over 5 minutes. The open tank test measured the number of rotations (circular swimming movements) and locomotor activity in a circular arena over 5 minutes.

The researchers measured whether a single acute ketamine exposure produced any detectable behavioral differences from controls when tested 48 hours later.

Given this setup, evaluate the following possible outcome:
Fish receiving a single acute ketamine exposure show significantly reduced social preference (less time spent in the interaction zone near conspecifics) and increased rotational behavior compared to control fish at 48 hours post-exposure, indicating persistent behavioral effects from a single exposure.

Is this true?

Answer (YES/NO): NO